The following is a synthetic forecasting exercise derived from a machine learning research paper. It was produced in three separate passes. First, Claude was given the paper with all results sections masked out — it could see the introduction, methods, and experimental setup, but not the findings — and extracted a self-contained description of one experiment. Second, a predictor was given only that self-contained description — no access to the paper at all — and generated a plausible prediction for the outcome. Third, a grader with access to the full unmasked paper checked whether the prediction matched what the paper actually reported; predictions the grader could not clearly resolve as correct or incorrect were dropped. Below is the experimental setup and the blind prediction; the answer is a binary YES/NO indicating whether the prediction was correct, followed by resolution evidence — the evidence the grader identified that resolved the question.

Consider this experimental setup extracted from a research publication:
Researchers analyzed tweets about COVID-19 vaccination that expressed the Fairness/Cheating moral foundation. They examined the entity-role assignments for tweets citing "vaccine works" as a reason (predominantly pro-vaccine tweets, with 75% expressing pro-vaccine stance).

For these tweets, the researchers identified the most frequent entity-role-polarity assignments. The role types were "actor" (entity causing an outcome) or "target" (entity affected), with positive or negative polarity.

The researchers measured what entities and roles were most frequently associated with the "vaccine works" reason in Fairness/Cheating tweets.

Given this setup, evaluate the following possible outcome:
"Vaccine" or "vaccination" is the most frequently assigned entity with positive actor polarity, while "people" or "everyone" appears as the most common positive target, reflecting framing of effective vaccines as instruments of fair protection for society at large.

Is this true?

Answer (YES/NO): NO